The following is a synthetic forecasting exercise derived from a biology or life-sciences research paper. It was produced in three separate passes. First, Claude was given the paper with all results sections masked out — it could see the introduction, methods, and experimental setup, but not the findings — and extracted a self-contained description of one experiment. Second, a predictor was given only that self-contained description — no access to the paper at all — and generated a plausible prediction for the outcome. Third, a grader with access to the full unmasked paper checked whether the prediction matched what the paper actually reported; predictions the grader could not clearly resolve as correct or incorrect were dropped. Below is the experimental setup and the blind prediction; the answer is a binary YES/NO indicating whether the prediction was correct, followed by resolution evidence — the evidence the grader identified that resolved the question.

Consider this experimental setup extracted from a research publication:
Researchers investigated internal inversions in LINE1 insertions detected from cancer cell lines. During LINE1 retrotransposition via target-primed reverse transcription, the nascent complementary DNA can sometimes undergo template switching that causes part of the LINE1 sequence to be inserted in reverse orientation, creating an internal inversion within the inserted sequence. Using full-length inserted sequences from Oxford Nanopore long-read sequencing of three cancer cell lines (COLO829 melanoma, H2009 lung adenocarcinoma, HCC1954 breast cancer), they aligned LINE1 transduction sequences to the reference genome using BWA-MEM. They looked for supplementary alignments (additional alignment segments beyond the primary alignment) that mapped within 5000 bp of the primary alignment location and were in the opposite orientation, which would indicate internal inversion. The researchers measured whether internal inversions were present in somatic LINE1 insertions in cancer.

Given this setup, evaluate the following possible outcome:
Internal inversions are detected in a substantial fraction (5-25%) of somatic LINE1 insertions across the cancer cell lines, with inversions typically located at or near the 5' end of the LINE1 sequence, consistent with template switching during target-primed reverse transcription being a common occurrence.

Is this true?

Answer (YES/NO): YES